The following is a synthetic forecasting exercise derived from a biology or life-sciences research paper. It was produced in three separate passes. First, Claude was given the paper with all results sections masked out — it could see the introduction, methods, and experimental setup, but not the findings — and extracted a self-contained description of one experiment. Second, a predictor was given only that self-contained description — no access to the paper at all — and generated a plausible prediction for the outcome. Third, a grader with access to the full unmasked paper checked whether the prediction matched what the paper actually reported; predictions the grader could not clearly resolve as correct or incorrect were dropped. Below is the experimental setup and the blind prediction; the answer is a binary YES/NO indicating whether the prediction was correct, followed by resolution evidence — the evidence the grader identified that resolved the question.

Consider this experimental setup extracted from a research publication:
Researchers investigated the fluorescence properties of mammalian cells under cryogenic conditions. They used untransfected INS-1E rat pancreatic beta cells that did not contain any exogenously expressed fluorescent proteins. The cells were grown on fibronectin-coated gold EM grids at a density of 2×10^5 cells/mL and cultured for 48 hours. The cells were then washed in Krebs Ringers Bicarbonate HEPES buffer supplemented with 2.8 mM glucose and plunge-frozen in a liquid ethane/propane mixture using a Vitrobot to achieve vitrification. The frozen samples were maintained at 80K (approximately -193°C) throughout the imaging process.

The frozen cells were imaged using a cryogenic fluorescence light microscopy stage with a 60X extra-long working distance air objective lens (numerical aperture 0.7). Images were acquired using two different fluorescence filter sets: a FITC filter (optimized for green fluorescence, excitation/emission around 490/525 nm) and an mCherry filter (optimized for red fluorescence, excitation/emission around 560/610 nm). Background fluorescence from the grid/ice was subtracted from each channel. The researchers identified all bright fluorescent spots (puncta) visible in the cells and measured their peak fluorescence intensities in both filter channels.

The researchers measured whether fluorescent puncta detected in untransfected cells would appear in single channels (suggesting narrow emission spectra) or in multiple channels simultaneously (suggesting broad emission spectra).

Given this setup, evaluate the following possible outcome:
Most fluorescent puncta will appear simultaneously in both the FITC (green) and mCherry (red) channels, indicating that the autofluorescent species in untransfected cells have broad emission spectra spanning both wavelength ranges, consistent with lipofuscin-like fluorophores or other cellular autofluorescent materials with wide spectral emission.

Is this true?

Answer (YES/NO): YES